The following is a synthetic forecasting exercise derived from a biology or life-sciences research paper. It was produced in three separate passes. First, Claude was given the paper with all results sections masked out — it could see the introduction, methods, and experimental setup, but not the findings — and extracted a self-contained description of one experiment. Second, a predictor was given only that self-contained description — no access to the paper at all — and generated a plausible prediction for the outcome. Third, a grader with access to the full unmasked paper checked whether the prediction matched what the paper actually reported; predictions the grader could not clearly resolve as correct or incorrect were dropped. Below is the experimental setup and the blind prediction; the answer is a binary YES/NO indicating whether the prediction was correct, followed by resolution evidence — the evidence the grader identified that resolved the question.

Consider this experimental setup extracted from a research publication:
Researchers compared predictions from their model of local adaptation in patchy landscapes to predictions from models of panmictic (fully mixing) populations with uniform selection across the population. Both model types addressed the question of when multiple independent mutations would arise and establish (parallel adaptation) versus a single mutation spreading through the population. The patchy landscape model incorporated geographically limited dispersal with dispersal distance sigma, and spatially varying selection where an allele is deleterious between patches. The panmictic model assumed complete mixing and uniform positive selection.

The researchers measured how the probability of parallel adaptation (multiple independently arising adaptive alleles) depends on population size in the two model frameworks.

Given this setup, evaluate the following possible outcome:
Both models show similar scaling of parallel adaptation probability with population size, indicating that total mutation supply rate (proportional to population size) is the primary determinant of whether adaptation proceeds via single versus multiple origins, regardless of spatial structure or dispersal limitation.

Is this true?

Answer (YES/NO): NO